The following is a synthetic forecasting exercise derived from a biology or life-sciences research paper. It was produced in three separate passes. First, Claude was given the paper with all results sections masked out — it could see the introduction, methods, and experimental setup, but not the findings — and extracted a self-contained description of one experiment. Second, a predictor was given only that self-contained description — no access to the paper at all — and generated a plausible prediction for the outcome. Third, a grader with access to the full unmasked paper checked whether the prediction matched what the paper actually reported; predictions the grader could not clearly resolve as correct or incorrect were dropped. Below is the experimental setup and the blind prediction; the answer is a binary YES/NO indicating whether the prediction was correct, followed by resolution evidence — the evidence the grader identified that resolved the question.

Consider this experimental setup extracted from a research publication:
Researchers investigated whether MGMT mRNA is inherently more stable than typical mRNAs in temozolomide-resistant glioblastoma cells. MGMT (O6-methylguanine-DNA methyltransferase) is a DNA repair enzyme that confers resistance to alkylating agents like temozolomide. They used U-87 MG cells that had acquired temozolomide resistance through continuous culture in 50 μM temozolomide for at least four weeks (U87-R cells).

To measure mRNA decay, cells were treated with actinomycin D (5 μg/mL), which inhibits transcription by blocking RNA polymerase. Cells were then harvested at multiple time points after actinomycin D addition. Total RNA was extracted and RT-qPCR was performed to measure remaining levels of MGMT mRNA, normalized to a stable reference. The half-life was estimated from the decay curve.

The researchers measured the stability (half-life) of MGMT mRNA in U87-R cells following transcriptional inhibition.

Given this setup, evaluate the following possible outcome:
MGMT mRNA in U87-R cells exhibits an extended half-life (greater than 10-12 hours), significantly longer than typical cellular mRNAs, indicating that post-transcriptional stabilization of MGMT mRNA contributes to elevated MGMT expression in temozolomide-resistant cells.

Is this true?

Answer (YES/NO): YES